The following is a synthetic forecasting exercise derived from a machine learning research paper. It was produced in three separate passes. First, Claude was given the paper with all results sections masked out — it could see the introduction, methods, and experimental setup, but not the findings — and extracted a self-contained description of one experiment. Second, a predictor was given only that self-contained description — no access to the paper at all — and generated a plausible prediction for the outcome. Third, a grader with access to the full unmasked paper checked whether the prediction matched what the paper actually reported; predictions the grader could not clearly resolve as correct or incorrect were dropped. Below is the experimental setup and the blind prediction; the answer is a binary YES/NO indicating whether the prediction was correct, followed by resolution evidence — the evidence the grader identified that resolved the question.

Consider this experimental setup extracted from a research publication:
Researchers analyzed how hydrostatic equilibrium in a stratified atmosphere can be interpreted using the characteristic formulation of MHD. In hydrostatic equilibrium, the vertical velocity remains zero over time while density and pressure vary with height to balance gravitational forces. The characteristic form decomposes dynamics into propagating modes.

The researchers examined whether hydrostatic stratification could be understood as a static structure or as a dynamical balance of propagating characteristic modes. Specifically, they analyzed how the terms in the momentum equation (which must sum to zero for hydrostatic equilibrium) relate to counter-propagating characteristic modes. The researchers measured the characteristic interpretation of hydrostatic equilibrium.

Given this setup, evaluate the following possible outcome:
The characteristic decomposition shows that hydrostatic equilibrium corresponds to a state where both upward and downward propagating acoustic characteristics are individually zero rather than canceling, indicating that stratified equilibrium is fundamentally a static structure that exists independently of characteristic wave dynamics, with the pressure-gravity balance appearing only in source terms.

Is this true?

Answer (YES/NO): NO